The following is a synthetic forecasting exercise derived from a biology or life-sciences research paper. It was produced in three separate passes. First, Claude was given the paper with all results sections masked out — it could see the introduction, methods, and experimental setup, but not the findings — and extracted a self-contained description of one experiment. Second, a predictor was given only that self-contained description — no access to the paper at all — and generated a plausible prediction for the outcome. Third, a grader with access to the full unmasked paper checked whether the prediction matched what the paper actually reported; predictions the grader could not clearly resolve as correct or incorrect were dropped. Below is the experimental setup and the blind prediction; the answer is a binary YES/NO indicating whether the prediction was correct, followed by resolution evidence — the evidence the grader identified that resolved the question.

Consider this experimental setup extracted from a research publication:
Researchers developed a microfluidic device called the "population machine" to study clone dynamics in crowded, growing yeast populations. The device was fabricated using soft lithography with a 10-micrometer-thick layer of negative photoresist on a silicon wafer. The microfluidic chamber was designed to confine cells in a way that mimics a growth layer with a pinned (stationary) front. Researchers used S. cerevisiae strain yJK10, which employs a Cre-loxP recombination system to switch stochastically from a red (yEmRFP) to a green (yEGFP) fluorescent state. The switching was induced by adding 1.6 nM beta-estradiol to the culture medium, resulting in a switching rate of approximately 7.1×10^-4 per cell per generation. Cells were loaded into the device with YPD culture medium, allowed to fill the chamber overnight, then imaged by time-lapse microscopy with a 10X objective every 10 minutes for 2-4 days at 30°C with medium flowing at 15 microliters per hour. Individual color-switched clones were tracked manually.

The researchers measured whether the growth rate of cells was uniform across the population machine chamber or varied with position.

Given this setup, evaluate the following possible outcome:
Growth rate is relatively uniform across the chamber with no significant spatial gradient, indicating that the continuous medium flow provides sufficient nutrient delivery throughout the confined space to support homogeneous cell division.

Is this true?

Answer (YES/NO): YES